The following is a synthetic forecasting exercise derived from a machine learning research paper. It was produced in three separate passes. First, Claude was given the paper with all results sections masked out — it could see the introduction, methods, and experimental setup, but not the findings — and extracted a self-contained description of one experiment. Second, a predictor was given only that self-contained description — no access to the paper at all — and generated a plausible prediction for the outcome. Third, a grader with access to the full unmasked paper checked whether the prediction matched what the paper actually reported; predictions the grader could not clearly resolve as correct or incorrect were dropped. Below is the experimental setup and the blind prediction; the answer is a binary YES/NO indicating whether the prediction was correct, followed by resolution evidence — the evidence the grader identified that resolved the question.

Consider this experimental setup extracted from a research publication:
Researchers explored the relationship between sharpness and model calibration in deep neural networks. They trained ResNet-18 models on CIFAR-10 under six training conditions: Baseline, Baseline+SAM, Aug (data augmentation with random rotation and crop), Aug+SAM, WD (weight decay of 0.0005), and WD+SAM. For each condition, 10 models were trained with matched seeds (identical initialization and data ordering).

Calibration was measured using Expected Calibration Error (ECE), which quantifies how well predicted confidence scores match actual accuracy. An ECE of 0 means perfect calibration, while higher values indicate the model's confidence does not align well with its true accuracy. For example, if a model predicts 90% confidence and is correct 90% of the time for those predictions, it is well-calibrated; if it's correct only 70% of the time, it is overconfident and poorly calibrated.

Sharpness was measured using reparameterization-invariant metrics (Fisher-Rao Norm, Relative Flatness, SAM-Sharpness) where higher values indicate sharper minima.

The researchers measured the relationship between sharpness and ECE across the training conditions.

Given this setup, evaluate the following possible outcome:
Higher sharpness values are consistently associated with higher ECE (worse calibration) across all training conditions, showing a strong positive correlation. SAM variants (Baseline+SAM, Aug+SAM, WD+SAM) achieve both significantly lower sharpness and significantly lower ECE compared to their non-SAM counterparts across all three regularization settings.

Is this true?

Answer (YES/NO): NO